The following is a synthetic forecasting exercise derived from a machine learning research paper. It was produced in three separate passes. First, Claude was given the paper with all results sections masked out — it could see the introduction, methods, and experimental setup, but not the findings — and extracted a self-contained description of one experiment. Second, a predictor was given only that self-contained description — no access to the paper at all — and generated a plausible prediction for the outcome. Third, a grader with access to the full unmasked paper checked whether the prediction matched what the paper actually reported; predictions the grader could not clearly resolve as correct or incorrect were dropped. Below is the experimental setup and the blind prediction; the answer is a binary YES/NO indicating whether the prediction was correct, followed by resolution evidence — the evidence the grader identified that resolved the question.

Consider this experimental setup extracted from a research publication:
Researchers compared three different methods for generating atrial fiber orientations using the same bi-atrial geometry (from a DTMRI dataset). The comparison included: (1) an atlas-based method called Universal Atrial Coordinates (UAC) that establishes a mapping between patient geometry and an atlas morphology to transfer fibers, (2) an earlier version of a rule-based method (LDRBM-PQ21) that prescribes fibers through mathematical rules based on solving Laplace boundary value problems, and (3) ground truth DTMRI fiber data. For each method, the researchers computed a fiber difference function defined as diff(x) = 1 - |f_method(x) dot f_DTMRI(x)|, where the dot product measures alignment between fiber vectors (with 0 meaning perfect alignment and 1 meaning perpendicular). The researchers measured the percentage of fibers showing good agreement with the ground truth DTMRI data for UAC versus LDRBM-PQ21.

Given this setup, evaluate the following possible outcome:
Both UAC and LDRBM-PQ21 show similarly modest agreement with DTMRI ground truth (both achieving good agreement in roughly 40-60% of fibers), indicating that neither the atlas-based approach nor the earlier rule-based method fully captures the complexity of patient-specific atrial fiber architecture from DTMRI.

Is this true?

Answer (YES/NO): NO